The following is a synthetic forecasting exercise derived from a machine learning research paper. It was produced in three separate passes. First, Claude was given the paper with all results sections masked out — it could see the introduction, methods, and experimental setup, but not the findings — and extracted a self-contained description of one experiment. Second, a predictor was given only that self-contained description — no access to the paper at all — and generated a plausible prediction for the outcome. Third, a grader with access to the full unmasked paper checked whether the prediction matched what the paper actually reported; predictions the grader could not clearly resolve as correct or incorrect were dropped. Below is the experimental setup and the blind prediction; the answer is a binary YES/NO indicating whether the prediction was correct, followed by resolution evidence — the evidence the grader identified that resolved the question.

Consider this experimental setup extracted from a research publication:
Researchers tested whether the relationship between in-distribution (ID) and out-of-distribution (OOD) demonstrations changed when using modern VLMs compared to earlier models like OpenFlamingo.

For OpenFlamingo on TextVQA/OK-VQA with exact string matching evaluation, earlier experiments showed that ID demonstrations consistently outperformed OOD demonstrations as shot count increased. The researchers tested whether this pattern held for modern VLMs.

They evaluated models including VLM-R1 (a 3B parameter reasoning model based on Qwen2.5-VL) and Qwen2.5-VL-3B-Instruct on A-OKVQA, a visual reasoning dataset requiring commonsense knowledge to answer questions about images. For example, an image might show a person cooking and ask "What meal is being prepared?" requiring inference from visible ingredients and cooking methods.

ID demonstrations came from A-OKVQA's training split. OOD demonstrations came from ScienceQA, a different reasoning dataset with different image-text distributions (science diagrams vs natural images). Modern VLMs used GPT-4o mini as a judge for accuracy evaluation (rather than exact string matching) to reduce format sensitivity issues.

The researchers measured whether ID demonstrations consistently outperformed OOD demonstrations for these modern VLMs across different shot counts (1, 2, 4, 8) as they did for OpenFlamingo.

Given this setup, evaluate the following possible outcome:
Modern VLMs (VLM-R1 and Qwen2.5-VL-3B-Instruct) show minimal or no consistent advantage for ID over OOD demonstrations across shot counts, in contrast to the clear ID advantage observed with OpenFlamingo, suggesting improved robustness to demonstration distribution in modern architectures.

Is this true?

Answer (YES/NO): YES